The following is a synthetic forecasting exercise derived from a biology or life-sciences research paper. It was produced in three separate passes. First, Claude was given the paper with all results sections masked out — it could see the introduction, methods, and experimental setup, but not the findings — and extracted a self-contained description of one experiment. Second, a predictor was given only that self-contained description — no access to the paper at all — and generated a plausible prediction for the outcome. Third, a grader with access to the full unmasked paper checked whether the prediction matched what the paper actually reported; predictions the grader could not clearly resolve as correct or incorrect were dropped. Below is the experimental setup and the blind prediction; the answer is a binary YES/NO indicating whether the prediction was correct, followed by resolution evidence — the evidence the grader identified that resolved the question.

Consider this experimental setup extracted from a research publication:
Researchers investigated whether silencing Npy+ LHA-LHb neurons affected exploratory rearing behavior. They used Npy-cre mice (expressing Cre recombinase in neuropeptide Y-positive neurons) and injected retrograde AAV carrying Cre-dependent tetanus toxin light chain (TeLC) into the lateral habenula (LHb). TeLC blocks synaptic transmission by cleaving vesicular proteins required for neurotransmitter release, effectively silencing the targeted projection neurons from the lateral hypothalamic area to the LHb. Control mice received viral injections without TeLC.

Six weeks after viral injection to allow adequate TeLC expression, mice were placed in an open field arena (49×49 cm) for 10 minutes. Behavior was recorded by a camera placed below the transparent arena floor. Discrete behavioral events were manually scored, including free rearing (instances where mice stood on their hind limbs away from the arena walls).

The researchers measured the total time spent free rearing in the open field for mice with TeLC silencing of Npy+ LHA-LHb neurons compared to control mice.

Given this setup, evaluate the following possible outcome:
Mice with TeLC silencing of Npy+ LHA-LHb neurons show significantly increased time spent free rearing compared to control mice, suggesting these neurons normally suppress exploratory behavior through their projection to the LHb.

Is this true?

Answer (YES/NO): NO